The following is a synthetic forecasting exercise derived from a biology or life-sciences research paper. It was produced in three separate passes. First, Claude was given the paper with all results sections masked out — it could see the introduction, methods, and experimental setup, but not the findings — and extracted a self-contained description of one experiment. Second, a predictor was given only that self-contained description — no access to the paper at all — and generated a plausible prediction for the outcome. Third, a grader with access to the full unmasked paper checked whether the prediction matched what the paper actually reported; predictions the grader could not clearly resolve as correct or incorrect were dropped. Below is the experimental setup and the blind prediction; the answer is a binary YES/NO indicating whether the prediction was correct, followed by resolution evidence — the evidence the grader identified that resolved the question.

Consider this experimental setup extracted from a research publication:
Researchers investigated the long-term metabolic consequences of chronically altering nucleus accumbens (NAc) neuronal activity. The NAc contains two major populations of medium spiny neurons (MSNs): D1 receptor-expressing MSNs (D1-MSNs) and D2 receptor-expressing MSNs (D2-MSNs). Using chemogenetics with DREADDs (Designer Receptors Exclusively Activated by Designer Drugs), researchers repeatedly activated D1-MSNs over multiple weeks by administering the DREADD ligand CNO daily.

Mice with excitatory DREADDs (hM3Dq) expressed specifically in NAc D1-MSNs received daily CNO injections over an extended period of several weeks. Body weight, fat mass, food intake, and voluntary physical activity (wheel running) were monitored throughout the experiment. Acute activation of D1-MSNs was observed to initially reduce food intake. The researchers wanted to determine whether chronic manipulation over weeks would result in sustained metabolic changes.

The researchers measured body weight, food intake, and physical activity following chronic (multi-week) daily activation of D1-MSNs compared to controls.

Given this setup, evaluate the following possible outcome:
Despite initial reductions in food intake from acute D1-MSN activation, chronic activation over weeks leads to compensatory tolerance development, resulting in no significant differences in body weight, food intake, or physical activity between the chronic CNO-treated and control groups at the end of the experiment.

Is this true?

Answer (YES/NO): NO